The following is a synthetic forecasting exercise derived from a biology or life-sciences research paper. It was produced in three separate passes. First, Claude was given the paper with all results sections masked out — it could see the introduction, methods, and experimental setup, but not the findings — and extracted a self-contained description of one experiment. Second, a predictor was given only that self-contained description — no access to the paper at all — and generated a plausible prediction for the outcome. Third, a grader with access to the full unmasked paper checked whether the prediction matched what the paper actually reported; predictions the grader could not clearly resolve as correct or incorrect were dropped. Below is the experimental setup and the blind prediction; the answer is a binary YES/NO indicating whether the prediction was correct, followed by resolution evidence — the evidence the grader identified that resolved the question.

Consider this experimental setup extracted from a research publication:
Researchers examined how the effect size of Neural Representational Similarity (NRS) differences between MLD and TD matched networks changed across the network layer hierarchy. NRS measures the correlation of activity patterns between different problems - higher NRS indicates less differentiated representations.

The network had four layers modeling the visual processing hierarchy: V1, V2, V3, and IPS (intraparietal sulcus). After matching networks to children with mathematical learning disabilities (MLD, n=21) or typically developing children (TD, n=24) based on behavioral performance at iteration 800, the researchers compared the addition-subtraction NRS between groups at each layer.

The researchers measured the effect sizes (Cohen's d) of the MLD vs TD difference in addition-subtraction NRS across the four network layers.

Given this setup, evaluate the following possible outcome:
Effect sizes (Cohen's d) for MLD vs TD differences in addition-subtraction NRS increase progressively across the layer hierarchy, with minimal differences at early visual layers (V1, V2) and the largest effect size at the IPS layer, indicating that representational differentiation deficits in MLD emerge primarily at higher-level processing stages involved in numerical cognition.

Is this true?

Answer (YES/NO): NO